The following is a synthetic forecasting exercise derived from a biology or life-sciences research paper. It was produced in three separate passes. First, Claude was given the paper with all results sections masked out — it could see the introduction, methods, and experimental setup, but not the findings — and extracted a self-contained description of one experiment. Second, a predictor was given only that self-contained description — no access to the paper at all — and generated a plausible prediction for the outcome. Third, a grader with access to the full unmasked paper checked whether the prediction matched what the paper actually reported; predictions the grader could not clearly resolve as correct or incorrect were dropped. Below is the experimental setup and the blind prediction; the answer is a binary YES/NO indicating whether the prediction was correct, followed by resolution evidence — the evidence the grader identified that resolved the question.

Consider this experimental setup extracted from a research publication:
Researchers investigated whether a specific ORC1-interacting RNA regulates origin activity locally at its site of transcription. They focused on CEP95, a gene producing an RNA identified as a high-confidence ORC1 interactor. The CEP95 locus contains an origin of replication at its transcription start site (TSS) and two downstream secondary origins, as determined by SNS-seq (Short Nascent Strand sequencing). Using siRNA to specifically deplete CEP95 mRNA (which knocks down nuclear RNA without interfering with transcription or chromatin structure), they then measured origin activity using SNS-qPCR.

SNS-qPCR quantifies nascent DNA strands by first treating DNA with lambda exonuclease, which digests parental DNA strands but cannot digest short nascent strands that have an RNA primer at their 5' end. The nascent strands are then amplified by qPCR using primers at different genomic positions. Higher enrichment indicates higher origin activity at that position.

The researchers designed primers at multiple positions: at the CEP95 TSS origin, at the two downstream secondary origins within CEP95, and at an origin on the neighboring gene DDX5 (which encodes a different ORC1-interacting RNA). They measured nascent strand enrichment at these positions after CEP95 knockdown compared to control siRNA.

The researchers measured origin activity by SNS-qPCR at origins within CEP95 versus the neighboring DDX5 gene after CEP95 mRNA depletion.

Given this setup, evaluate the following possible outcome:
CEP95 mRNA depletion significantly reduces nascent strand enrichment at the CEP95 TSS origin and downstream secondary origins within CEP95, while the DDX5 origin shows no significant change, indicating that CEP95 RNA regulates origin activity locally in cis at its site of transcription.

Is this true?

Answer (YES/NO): YES